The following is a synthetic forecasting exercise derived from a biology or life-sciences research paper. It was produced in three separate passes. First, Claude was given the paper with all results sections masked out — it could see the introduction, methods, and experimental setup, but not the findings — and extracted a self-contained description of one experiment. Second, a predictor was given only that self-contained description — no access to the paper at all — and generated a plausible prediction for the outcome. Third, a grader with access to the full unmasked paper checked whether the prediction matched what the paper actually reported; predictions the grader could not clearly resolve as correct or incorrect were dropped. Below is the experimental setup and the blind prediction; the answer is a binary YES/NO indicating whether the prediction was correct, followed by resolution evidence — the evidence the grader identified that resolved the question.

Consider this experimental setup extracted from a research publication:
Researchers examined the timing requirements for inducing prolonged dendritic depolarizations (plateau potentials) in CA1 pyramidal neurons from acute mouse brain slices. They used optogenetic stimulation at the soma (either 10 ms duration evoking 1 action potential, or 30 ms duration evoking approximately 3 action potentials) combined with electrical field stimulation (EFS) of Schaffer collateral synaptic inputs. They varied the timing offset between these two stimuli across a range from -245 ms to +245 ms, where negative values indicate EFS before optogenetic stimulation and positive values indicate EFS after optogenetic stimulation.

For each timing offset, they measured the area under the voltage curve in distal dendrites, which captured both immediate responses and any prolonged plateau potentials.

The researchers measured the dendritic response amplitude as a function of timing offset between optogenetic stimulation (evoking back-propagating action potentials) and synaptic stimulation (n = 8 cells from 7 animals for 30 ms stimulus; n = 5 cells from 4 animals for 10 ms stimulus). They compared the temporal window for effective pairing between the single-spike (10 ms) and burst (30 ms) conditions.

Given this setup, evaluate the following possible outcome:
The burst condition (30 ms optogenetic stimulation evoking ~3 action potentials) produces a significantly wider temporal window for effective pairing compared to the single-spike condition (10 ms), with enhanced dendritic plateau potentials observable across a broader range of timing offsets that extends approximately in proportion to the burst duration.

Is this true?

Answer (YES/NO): NO